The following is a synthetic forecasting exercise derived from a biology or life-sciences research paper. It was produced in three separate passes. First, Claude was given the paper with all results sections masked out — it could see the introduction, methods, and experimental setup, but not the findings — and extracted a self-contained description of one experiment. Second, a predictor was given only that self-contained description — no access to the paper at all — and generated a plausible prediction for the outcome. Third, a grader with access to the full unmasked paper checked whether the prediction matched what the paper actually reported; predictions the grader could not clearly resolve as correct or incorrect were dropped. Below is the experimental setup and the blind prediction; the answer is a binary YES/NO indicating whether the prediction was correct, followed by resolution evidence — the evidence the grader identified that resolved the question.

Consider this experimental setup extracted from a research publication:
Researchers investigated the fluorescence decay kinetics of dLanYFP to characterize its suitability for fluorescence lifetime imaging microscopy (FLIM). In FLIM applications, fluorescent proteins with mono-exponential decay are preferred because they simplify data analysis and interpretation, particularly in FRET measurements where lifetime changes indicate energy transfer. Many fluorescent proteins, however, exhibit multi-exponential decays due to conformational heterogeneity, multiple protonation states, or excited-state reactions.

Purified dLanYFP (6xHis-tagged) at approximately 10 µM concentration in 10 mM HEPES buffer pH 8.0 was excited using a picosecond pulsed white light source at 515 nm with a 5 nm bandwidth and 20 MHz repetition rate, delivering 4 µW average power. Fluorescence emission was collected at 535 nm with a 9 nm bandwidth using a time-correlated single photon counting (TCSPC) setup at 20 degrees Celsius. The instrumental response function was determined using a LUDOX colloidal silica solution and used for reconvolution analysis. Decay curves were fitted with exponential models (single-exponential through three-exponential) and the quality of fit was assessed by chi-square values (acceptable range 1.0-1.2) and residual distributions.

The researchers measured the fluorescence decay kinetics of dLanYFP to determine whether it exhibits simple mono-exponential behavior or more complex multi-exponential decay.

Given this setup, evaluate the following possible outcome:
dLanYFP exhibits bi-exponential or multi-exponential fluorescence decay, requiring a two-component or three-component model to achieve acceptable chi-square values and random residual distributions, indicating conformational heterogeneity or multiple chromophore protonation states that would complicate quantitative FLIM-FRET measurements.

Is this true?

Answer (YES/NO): NO